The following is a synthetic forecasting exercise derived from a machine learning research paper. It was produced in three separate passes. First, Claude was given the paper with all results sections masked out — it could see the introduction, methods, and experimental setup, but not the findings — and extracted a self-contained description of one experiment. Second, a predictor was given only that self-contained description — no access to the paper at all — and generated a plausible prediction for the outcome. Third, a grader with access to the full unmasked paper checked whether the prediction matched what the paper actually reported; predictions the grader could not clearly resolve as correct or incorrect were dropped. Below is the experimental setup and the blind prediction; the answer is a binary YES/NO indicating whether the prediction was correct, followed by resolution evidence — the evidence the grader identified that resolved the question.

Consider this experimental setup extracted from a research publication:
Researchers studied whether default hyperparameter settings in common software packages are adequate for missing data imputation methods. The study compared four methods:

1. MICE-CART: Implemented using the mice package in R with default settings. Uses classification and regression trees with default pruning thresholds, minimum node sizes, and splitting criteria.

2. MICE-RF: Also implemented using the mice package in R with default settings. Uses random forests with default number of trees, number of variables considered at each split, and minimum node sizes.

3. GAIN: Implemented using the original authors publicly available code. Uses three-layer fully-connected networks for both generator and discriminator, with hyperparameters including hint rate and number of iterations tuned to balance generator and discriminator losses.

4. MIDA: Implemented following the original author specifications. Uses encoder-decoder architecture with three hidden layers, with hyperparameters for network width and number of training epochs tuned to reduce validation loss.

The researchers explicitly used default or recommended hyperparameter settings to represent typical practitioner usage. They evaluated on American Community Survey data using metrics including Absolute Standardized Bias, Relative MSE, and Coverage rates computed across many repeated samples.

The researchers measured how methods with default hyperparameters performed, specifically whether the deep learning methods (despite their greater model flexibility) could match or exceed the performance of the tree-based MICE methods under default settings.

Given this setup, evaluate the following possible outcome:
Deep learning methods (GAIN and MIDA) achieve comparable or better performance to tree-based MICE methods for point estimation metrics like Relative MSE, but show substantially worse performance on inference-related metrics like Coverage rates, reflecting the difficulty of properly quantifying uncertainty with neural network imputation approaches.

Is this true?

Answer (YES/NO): NO